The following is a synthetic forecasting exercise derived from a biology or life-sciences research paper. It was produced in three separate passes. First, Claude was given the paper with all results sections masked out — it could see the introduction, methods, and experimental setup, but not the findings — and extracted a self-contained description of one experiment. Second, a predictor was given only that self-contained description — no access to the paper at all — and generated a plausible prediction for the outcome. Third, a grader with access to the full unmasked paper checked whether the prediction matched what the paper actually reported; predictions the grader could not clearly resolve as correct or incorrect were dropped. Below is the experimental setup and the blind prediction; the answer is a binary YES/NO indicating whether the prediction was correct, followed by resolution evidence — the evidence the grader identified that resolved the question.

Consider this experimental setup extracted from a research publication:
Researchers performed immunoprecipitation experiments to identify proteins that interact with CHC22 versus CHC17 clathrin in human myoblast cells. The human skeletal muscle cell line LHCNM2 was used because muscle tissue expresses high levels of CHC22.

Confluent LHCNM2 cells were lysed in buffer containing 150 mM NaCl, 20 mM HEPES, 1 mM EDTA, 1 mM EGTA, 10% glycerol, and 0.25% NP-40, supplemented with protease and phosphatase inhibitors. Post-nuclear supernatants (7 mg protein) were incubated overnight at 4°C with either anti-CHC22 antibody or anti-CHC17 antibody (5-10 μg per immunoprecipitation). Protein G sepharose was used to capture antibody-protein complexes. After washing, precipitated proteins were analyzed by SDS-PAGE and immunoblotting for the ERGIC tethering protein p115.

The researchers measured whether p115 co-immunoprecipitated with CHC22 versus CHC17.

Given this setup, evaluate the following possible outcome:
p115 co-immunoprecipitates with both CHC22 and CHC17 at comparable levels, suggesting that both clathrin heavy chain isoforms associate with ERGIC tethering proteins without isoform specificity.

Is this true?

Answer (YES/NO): NO